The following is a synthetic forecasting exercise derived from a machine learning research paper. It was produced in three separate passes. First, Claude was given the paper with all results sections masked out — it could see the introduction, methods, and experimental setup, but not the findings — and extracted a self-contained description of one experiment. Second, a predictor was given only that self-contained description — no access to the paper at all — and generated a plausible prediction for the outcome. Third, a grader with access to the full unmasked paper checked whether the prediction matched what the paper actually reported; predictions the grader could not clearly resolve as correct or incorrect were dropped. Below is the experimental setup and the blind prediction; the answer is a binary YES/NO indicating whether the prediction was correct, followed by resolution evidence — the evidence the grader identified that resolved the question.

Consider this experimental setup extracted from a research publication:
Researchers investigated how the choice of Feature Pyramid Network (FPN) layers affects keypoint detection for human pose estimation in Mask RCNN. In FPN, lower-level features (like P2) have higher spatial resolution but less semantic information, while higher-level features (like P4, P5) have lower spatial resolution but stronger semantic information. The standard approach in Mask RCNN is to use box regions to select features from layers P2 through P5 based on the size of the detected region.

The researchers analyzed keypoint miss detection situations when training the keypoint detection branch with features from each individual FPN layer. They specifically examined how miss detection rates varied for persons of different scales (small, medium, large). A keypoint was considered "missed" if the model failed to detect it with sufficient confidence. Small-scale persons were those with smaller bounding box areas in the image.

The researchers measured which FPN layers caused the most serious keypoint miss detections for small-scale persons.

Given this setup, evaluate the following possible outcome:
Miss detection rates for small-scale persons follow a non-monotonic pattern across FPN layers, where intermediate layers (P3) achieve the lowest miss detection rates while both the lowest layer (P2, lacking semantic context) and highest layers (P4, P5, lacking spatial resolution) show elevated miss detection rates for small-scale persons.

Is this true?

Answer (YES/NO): NO